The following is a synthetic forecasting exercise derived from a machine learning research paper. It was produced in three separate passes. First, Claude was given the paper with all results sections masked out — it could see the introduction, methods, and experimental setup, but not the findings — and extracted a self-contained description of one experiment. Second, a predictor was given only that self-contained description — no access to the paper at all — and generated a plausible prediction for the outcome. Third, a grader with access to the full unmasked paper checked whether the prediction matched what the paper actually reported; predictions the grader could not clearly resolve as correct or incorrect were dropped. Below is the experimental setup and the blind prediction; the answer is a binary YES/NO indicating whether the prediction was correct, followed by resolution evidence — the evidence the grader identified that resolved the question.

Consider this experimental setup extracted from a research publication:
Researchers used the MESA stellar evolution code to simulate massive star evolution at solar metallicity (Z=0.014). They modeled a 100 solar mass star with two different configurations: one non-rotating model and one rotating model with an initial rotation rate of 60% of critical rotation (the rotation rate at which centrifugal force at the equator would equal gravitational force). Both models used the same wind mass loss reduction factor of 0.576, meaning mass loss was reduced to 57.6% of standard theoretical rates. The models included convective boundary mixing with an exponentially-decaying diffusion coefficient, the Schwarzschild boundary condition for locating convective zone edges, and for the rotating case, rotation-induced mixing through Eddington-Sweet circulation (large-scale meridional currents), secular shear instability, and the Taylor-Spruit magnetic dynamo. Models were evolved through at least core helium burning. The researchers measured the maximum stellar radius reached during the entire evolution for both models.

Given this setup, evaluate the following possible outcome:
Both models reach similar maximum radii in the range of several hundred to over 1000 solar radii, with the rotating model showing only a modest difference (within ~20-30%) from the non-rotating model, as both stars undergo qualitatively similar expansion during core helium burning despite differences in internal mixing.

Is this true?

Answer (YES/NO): NO